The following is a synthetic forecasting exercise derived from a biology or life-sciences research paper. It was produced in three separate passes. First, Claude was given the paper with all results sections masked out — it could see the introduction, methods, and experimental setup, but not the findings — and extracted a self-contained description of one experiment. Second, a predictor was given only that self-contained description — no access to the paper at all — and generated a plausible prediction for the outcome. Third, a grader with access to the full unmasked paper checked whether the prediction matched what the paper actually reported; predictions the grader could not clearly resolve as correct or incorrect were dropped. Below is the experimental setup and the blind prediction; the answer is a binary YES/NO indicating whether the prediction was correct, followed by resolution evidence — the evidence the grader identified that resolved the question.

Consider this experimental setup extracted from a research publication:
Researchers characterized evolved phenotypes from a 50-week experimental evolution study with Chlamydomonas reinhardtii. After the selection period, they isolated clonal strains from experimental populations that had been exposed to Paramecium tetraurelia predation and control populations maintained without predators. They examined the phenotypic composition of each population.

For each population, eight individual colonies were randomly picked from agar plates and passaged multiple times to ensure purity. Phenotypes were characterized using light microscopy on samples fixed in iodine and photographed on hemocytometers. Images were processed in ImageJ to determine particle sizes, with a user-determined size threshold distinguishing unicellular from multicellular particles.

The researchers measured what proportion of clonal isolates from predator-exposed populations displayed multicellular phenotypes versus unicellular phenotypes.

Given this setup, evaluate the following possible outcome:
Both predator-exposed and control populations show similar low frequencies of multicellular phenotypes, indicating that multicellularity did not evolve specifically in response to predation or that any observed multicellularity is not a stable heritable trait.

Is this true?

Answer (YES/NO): NO